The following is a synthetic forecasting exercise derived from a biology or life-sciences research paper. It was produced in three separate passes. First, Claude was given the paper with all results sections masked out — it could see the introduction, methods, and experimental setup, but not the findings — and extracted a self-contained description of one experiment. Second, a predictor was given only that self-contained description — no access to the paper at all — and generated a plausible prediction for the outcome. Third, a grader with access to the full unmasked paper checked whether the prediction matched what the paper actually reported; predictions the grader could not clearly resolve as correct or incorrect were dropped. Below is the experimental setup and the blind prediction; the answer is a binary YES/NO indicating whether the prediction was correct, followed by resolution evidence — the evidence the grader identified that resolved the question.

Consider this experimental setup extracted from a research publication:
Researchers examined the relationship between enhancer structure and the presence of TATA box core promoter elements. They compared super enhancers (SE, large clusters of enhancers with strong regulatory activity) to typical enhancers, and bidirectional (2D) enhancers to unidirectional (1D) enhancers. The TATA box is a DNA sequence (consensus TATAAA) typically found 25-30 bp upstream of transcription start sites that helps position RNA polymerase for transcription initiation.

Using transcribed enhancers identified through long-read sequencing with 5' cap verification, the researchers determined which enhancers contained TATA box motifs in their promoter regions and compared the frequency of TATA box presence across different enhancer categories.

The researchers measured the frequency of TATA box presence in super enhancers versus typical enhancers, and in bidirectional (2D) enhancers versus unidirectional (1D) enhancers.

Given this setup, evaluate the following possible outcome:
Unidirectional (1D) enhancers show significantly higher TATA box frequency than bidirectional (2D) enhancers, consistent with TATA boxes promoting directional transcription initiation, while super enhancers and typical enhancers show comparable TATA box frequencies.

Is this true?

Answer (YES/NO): NO